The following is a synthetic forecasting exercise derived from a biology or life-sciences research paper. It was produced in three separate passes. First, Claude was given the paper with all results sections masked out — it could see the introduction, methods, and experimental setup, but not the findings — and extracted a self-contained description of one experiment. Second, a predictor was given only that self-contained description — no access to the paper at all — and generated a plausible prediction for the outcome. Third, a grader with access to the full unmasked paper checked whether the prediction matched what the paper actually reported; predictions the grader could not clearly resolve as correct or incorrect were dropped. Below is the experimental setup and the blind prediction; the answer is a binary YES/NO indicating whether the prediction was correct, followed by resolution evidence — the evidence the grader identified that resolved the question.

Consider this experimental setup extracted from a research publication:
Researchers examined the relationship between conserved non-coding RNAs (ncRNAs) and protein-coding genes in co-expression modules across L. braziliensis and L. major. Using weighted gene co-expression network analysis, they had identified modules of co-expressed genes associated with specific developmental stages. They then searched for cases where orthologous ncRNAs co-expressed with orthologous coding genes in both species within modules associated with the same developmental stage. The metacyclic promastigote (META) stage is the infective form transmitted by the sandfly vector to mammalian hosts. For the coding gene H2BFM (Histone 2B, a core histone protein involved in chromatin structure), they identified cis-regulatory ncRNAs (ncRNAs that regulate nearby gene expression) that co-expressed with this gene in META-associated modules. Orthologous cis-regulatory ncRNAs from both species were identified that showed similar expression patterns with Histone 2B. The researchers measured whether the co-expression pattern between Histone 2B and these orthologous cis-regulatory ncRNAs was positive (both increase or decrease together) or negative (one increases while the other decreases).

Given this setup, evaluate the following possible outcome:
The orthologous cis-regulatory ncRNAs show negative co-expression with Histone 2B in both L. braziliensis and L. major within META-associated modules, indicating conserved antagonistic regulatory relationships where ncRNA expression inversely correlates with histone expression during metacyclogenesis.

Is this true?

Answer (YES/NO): YES